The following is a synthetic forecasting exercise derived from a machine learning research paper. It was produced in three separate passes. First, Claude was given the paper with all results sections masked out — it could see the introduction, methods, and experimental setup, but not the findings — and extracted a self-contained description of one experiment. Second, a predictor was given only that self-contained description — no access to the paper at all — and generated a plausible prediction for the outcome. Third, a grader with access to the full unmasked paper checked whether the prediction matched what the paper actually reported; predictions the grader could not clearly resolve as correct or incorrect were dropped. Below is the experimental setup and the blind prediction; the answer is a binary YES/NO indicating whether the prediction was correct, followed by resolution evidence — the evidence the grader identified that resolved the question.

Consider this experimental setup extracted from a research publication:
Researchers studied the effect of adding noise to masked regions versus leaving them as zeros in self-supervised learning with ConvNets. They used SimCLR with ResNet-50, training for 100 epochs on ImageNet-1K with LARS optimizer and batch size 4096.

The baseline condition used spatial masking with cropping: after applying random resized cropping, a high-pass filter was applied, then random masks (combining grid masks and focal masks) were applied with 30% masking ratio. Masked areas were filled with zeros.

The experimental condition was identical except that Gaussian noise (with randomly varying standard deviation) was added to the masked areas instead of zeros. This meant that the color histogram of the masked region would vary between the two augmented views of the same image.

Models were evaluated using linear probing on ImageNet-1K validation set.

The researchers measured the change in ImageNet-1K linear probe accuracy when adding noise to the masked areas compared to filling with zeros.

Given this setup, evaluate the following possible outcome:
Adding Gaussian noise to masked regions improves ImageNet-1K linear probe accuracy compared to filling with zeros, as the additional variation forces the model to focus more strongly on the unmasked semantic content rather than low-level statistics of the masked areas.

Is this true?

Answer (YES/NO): YES